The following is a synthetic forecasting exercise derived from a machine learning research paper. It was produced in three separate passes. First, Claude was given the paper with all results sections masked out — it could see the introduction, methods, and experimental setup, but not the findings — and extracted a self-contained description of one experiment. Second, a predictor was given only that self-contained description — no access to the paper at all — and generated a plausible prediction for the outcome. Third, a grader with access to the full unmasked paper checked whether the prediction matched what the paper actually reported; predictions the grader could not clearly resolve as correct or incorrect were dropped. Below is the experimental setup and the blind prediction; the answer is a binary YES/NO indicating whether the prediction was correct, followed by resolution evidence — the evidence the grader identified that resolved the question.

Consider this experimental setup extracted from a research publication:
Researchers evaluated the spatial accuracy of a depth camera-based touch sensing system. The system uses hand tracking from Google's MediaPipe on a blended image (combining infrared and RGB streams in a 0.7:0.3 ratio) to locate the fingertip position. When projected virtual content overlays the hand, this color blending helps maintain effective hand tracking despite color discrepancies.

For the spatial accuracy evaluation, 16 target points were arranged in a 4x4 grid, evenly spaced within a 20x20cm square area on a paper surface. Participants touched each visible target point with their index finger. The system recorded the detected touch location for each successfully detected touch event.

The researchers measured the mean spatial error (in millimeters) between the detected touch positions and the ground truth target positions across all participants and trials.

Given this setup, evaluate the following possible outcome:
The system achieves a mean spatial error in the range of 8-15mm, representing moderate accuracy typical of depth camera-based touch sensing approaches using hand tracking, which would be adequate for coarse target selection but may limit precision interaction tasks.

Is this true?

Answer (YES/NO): NO